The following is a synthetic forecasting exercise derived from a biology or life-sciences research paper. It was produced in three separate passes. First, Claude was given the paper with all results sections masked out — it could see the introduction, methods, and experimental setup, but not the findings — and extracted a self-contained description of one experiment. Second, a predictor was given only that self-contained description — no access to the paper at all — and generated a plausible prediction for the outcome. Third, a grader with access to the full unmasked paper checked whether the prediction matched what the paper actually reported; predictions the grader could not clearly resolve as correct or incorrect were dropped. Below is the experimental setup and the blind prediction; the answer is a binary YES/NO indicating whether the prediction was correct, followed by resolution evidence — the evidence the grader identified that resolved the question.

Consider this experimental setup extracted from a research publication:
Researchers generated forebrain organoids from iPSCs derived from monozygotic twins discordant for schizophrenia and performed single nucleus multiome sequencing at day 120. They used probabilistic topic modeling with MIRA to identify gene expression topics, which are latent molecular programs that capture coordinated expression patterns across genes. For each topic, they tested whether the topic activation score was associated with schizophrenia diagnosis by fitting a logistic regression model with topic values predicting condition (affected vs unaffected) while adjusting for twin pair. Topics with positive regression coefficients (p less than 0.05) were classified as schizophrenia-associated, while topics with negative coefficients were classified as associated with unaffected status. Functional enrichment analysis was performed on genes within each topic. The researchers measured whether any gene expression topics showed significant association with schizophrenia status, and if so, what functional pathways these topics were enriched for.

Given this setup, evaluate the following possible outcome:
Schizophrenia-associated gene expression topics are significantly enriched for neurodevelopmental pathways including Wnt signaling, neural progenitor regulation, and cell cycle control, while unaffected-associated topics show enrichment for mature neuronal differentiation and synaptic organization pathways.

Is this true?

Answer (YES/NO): NO